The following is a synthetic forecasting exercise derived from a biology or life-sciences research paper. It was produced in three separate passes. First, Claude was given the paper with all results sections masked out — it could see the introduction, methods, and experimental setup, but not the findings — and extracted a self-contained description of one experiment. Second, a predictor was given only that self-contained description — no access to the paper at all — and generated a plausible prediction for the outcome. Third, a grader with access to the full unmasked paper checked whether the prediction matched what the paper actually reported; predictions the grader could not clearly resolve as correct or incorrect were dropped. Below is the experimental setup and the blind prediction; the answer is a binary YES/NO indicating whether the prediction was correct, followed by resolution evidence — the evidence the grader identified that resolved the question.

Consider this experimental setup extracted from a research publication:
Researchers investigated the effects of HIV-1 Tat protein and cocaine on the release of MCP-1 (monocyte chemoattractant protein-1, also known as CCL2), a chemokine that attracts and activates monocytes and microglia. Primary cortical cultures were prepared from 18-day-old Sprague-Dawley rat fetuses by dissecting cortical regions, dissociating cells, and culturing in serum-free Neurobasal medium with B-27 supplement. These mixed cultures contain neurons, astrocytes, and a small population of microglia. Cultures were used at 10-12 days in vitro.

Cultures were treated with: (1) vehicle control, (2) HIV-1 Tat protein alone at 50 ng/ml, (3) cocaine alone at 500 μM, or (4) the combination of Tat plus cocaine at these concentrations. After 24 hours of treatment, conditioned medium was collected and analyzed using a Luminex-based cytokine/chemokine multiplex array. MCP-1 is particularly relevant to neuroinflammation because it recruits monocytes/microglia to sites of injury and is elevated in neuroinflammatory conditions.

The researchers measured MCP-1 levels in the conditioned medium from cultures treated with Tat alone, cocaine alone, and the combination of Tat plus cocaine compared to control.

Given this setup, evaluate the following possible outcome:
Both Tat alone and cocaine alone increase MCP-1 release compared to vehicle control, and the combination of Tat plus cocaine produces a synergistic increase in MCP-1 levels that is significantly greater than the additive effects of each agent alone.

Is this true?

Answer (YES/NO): NO